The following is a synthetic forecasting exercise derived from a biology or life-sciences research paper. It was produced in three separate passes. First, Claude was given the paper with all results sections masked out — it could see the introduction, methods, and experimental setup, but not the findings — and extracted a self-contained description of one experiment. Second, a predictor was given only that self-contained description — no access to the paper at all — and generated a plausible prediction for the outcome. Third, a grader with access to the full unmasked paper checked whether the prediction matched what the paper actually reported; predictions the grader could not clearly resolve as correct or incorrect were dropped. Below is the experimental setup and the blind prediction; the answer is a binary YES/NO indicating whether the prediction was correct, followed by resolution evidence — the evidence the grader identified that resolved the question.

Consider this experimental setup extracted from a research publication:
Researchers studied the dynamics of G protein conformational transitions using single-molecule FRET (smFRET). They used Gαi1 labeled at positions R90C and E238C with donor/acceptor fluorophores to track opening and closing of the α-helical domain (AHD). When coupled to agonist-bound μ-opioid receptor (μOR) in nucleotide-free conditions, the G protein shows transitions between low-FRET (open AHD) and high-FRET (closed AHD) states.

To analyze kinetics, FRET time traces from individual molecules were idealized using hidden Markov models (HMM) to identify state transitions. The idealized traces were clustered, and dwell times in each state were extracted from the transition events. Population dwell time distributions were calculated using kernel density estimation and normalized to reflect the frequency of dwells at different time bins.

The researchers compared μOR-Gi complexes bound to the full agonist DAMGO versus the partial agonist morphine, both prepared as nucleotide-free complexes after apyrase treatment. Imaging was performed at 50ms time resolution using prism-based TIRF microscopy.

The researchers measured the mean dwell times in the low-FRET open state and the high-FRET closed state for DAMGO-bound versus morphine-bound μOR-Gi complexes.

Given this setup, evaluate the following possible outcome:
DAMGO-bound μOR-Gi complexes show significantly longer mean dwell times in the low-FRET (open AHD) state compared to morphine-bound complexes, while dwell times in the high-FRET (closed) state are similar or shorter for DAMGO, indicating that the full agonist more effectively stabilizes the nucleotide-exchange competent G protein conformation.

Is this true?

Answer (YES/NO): NO